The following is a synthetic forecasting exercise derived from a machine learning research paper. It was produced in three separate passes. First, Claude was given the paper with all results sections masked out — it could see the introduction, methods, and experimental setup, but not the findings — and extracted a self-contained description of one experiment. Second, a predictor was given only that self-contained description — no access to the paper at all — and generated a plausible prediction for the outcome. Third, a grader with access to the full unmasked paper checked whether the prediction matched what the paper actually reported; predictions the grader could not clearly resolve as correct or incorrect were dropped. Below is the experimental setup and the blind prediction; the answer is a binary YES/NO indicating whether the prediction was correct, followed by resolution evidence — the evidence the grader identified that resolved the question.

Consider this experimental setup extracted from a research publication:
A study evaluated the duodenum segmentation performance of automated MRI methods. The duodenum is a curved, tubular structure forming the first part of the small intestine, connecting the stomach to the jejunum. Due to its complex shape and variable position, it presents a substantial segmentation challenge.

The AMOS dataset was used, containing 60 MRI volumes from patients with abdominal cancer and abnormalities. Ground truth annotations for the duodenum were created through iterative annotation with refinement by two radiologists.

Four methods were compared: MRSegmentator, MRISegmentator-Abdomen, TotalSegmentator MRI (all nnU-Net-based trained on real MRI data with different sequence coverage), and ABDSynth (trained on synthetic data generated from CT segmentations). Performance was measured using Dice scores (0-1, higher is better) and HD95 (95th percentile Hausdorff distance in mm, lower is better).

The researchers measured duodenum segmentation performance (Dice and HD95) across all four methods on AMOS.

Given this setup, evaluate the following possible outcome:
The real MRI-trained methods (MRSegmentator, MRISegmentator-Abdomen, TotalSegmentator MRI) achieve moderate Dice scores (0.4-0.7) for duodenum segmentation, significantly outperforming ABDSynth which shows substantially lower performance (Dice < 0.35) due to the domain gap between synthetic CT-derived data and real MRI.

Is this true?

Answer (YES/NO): NO